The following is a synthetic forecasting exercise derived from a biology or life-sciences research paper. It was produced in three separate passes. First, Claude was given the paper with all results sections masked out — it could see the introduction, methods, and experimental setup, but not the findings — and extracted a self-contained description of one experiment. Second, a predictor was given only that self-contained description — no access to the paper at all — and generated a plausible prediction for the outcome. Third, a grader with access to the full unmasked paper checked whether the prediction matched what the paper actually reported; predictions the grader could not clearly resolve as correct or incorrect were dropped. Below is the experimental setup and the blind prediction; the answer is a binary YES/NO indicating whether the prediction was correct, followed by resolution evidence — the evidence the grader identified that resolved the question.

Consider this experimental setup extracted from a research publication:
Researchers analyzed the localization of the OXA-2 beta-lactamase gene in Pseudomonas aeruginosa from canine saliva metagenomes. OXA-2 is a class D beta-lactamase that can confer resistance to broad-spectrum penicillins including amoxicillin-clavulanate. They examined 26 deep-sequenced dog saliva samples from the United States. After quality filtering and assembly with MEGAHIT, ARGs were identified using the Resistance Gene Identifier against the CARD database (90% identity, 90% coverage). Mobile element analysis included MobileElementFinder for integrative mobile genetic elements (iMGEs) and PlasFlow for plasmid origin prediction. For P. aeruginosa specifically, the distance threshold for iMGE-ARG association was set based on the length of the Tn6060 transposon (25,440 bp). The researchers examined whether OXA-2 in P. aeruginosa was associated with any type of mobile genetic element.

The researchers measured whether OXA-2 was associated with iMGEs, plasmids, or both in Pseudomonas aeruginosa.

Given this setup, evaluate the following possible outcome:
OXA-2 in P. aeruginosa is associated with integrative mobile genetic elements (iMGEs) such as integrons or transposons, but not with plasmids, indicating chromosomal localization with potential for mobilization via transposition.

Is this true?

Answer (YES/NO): NO